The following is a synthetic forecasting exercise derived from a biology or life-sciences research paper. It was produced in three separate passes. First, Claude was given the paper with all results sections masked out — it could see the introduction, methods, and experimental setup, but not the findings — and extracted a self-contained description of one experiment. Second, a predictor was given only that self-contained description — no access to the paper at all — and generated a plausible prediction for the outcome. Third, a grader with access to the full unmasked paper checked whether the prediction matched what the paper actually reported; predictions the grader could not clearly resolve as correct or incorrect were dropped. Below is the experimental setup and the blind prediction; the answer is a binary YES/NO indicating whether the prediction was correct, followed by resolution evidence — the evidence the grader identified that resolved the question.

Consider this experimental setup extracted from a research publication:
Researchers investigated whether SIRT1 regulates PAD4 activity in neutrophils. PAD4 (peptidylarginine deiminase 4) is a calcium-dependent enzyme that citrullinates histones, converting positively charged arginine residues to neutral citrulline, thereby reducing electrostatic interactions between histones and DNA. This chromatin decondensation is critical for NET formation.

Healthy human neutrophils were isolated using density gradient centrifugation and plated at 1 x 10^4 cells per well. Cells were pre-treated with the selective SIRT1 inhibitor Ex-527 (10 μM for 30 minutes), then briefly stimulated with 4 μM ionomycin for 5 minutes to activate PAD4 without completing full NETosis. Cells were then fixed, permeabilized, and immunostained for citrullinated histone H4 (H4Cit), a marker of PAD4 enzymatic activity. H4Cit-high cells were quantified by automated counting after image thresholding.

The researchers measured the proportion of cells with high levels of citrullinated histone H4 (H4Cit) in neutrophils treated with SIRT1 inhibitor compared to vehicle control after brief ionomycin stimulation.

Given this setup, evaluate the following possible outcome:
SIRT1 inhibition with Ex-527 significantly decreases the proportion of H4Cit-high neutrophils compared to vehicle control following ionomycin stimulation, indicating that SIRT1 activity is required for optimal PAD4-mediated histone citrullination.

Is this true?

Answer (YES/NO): NO